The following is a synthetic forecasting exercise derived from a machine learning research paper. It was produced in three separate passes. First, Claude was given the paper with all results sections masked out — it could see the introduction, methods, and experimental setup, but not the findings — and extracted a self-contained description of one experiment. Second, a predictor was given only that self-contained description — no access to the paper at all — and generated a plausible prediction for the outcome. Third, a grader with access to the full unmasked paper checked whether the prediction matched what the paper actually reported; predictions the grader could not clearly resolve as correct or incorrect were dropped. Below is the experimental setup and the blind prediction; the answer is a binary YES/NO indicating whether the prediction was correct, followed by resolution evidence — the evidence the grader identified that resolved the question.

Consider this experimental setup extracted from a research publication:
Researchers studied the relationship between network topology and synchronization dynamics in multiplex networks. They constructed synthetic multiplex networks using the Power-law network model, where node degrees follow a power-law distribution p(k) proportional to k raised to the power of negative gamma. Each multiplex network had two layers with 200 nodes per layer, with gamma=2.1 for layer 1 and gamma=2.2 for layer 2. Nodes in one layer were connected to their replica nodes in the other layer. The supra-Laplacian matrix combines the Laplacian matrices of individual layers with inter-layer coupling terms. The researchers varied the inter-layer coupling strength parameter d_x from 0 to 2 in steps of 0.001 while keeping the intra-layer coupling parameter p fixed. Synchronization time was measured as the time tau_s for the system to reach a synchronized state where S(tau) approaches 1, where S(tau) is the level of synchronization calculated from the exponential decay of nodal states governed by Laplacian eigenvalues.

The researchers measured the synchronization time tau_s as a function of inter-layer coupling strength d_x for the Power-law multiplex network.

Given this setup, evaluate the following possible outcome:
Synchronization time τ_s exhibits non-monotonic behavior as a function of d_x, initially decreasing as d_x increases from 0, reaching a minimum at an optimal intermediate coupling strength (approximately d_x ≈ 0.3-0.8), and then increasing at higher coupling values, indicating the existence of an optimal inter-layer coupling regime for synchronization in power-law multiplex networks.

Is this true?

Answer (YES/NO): NO